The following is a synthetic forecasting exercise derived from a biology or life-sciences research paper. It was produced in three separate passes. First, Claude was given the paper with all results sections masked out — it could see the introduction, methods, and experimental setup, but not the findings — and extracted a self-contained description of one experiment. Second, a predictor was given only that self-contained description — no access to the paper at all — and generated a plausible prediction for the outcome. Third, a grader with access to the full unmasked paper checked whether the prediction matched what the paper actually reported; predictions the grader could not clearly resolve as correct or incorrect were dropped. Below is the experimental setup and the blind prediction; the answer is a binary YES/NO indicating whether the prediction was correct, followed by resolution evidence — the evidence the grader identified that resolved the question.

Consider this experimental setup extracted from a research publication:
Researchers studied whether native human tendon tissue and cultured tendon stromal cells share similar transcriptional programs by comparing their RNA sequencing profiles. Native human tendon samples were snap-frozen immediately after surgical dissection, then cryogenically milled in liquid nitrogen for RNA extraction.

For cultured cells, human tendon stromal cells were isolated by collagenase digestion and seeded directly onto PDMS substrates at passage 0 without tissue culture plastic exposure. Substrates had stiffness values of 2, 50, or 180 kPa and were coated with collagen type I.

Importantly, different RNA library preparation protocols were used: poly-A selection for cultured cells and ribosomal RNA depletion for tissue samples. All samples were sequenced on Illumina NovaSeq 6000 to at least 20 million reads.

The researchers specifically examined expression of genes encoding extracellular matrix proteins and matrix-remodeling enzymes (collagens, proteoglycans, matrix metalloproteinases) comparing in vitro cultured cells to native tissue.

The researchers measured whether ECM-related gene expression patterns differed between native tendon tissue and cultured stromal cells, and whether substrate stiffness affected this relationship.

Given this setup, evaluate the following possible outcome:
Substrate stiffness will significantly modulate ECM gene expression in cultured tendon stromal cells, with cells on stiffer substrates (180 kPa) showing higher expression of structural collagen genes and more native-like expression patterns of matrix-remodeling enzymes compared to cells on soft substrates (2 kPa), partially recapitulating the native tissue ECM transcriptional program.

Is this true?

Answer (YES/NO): NO